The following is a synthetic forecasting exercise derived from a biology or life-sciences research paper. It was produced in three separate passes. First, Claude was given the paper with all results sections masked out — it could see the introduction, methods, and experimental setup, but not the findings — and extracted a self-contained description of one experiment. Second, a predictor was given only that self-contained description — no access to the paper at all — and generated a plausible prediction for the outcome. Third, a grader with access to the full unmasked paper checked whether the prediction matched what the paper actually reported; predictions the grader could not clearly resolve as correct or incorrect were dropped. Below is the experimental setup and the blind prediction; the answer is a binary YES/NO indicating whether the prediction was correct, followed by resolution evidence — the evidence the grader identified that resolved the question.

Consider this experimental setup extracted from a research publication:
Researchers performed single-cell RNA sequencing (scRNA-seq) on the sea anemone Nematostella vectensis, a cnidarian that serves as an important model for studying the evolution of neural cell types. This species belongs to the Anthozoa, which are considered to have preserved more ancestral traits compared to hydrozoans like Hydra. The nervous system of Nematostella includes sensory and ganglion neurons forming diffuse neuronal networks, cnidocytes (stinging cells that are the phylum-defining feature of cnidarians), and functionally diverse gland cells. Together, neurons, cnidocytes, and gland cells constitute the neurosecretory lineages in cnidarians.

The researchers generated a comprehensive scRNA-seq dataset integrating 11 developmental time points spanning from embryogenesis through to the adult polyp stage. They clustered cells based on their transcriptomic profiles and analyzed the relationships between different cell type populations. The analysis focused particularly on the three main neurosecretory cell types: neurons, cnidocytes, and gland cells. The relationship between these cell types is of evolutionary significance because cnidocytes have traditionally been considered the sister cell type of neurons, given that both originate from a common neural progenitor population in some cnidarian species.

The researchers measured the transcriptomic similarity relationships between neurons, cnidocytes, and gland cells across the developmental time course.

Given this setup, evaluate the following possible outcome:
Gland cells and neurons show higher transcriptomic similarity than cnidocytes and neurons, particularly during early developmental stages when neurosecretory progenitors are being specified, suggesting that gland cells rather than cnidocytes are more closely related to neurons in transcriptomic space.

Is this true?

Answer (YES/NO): YES